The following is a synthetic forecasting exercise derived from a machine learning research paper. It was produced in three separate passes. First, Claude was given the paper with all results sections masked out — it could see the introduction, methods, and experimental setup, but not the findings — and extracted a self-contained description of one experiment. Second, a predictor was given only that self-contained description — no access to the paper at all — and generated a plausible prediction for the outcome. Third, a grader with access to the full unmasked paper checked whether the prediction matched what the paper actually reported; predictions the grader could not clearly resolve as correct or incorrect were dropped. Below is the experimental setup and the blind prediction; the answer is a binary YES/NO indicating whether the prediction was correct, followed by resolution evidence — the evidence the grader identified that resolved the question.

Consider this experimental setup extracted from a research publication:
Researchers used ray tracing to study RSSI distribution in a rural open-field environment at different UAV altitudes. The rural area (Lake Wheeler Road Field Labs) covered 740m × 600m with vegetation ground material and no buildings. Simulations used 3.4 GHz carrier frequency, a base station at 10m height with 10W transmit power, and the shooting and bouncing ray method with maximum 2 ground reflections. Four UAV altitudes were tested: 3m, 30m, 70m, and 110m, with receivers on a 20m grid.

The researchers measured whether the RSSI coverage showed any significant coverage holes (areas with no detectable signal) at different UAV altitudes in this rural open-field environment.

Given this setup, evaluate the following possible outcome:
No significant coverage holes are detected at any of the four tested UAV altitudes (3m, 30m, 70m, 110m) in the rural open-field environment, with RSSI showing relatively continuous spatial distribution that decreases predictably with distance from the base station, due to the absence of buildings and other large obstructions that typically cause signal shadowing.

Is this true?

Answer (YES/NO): NO